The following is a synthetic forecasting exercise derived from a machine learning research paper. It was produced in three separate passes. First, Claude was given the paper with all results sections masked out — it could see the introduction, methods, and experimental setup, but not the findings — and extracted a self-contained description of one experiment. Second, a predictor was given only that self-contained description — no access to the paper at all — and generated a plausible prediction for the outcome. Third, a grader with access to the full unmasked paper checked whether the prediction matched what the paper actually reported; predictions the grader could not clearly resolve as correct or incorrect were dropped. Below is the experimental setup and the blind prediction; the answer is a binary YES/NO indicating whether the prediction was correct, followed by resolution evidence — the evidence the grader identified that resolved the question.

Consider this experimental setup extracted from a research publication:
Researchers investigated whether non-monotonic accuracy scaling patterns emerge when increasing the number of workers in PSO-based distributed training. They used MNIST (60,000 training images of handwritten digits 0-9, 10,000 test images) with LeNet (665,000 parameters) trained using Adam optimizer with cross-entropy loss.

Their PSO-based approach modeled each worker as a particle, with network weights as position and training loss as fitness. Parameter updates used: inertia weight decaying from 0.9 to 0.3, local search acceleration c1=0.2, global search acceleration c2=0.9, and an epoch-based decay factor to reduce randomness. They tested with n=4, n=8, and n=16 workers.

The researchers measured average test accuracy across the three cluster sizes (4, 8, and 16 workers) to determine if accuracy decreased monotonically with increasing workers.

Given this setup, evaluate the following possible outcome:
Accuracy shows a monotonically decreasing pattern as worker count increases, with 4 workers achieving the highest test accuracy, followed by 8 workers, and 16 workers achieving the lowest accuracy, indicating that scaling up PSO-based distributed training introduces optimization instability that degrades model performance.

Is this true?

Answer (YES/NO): YES